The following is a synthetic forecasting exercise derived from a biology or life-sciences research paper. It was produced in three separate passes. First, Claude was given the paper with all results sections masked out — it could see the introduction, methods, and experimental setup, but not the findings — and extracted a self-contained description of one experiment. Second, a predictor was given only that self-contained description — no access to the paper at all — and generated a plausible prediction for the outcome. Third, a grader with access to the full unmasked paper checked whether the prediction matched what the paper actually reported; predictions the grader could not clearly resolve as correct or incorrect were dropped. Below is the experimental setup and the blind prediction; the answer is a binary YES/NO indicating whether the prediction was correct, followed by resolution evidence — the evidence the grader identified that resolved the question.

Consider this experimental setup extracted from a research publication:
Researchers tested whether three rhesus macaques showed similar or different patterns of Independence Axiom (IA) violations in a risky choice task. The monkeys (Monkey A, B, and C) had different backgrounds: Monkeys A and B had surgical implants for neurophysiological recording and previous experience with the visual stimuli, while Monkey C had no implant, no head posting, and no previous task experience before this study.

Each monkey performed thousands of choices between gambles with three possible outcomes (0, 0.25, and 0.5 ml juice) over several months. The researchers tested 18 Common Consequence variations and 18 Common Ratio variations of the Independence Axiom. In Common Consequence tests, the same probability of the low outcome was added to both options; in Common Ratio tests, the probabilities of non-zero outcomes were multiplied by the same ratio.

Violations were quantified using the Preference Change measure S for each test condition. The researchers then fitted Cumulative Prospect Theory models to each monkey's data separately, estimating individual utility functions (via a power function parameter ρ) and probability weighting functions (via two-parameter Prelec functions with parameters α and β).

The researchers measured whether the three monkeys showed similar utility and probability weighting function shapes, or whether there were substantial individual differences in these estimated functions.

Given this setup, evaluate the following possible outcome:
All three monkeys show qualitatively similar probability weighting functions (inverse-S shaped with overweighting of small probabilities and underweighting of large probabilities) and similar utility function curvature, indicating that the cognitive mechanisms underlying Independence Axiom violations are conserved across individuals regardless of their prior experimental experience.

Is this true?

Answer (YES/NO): NO